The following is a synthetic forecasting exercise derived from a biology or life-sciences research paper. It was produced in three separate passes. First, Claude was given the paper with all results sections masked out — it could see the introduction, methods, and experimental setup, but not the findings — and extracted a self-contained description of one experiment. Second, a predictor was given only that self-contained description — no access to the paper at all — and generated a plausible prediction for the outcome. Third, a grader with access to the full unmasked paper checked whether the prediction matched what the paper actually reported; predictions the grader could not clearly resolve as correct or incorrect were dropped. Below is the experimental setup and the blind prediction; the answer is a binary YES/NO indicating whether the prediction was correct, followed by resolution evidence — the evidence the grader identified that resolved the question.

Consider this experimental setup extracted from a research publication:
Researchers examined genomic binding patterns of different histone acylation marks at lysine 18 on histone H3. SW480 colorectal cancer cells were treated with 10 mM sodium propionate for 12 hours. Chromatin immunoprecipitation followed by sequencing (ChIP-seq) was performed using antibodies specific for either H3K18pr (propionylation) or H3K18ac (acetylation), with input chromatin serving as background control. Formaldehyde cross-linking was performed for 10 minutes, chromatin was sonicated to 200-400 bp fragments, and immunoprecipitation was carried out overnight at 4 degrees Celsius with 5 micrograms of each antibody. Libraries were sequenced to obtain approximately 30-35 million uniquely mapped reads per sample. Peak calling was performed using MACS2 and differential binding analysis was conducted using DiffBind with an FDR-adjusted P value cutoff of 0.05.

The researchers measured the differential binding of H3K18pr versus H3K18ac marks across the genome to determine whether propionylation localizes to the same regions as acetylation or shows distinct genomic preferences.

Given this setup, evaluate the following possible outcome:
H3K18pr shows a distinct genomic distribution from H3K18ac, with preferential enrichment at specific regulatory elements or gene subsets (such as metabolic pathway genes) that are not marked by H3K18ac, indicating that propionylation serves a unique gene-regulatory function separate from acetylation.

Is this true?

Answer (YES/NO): YES